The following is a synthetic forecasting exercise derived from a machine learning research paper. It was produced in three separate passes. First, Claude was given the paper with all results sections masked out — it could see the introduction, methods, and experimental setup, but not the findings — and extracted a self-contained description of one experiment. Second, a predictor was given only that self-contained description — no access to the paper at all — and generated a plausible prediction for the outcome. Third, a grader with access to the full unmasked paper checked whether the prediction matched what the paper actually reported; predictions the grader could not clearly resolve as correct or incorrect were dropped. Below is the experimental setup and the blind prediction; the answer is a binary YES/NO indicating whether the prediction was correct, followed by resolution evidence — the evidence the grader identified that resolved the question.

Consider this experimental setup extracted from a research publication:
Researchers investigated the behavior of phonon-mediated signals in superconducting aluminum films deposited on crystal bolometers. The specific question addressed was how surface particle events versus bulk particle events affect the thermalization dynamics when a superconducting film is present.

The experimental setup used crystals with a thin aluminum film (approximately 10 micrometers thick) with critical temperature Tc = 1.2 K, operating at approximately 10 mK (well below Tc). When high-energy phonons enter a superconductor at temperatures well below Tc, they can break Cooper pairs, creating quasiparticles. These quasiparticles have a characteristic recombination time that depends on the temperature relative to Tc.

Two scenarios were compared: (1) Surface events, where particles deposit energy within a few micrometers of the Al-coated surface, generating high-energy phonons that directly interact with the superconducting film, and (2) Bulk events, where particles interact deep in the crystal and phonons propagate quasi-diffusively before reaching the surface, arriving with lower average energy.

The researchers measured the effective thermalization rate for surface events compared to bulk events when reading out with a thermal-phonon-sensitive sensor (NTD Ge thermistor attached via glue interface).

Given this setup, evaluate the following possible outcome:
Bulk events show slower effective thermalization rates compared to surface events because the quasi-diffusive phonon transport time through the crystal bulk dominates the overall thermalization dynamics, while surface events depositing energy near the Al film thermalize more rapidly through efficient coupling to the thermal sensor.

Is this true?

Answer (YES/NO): YES